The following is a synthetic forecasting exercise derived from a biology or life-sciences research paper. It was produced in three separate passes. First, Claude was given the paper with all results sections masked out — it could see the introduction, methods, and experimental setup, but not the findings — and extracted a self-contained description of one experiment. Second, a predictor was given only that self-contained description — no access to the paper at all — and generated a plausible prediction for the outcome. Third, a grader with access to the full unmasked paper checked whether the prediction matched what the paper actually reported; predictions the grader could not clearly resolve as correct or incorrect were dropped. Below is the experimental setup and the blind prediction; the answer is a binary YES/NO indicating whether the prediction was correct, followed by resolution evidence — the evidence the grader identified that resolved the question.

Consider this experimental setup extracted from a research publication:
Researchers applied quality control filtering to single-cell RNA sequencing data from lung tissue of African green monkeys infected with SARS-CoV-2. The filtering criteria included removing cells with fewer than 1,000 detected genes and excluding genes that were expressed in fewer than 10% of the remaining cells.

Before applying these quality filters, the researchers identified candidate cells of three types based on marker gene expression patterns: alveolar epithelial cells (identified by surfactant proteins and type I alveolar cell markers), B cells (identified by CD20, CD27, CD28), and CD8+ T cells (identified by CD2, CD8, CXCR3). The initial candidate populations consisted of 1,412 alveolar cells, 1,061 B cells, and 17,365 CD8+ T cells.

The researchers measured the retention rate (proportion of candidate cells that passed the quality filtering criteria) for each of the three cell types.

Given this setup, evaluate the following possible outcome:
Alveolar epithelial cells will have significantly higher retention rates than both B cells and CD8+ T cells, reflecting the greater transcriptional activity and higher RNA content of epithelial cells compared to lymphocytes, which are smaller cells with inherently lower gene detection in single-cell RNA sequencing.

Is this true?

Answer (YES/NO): YES